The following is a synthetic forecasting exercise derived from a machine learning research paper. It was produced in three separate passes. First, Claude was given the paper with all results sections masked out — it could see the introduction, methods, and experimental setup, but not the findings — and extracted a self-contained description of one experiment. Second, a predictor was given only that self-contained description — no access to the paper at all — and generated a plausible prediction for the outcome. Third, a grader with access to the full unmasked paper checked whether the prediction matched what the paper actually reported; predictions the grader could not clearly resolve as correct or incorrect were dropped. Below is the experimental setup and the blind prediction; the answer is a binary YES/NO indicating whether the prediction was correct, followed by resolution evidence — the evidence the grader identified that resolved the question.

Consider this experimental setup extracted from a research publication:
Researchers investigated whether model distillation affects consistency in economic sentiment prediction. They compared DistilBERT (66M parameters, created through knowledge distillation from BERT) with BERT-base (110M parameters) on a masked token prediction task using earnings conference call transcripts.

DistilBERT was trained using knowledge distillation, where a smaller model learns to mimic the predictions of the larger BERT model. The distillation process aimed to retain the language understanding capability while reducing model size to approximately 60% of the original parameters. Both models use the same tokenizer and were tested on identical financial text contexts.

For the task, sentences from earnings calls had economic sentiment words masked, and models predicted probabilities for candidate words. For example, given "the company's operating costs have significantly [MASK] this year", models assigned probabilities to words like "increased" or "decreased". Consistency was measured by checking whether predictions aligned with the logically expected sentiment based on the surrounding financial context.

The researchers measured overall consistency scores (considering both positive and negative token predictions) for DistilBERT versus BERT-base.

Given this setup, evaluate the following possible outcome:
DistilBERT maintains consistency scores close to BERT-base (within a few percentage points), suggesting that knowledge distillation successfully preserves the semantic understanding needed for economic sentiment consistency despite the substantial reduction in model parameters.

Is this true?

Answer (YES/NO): NO